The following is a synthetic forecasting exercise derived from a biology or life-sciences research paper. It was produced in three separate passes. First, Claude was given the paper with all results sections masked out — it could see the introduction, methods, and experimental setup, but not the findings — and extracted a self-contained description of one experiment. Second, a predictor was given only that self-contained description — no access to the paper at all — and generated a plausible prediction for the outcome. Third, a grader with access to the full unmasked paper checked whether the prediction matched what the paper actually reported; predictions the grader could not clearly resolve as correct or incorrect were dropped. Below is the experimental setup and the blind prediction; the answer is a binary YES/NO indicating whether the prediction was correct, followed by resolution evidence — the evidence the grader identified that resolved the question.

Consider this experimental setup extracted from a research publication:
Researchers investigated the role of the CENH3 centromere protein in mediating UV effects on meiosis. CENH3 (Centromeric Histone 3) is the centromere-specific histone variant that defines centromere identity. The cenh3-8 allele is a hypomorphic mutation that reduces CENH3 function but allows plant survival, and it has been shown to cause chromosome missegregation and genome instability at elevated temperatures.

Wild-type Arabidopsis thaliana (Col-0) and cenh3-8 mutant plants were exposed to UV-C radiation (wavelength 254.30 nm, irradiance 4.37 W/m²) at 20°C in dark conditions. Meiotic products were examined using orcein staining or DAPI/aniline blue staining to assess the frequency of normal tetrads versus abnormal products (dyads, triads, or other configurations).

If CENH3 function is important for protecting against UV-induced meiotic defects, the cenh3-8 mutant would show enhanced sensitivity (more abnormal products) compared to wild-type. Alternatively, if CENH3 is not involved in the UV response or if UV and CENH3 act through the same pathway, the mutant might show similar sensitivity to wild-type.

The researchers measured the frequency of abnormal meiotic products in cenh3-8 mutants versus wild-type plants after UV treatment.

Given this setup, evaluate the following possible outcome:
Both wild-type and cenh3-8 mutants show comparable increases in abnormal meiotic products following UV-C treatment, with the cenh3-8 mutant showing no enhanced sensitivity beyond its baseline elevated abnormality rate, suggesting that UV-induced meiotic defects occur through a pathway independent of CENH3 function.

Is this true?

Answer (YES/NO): NO